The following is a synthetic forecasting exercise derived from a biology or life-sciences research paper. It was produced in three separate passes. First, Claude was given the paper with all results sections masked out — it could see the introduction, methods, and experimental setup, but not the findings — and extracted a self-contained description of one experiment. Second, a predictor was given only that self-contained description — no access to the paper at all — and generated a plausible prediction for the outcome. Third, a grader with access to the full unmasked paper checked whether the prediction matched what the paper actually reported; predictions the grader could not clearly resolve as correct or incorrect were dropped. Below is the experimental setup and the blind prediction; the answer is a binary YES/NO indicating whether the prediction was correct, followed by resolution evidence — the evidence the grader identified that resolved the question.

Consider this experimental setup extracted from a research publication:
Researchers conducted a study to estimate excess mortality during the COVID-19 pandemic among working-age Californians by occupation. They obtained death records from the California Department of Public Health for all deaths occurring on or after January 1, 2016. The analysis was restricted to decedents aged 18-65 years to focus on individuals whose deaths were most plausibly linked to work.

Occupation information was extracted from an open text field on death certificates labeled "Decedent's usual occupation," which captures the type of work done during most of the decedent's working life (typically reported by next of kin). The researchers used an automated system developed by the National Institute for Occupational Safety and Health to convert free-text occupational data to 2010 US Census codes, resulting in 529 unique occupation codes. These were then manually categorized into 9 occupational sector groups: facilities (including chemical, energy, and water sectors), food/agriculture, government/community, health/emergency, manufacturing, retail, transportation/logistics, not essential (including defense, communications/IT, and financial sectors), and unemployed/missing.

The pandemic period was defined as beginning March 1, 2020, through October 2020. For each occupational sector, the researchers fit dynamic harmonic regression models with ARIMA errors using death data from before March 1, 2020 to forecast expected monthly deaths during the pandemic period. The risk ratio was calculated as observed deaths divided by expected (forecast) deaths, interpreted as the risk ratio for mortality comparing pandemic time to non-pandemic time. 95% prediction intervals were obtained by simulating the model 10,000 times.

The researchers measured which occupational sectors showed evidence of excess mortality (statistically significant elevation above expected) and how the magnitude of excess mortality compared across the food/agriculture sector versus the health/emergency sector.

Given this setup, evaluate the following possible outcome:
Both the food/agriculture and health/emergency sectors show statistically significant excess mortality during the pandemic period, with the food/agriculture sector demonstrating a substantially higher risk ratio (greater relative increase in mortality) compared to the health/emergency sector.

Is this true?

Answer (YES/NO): YES